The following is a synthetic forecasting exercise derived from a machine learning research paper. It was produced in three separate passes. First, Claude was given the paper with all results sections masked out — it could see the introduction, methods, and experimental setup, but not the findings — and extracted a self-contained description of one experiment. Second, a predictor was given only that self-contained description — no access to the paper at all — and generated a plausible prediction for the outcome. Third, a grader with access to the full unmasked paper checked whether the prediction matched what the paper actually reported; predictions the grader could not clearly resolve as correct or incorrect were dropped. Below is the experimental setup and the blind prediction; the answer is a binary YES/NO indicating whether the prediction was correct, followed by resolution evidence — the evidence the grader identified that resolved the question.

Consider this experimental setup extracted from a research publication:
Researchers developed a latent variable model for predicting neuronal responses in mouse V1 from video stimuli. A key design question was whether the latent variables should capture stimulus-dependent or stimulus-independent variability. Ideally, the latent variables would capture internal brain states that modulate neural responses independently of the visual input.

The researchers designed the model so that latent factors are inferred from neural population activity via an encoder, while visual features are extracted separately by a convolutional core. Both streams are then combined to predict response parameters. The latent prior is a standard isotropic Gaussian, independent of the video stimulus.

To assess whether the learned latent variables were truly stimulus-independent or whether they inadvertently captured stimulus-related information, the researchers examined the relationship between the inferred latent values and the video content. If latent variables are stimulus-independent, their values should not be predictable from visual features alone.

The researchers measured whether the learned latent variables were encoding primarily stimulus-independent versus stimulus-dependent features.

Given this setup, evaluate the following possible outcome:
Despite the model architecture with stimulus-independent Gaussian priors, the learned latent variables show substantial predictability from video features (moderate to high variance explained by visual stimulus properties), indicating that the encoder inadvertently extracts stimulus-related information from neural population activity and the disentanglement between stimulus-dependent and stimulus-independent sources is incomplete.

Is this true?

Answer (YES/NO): NO